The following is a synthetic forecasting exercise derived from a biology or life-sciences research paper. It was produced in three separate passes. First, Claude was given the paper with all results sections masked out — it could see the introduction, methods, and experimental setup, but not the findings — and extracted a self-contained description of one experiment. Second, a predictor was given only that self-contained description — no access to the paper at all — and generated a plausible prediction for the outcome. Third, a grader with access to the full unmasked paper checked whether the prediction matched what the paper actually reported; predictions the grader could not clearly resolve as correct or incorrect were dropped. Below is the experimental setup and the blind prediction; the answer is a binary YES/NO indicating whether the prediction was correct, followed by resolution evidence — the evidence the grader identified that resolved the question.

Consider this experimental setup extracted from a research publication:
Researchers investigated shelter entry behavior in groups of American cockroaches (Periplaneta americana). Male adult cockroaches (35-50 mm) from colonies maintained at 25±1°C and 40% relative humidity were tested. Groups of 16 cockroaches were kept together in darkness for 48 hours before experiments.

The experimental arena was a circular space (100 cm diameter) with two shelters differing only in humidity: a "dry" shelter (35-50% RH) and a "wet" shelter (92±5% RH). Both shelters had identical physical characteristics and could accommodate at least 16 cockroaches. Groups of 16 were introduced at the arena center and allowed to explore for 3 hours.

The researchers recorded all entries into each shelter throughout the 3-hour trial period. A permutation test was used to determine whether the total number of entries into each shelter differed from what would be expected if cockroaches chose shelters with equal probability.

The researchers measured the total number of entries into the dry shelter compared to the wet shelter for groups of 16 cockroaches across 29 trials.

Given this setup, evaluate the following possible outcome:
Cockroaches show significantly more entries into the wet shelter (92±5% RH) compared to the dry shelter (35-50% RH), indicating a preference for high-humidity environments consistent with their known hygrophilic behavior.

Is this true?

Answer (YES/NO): NO